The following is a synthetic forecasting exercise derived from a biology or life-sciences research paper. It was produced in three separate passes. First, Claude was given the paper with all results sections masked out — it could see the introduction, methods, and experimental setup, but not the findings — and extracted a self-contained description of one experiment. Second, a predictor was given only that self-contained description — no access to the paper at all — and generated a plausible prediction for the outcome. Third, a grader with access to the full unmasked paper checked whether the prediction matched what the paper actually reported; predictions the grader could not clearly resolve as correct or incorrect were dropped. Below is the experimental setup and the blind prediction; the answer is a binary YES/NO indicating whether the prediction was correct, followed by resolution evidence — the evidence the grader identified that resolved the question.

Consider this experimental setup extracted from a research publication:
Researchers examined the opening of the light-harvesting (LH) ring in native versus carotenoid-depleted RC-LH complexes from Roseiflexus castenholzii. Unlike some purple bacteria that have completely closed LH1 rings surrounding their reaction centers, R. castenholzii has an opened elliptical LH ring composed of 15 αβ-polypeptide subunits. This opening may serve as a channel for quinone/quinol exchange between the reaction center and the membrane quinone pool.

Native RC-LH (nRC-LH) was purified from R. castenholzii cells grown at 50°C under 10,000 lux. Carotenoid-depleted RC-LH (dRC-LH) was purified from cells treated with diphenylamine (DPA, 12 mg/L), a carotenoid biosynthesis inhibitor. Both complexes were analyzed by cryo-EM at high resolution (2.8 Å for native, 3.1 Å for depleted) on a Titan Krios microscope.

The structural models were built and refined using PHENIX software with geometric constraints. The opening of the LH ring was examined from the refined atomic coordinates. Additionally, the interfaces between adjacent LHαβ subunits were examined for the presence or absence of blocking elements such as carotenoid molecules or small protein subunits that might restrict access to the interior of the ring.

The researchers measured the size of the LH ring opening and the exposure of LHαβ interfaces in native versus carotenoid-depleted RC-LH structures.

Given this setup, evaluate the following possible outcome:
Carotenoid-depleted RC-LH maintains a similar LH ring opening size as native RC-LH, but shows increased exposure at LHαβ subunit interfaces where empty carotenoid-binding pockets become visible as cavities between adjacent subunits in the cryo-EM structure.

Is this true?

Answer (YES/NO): NO